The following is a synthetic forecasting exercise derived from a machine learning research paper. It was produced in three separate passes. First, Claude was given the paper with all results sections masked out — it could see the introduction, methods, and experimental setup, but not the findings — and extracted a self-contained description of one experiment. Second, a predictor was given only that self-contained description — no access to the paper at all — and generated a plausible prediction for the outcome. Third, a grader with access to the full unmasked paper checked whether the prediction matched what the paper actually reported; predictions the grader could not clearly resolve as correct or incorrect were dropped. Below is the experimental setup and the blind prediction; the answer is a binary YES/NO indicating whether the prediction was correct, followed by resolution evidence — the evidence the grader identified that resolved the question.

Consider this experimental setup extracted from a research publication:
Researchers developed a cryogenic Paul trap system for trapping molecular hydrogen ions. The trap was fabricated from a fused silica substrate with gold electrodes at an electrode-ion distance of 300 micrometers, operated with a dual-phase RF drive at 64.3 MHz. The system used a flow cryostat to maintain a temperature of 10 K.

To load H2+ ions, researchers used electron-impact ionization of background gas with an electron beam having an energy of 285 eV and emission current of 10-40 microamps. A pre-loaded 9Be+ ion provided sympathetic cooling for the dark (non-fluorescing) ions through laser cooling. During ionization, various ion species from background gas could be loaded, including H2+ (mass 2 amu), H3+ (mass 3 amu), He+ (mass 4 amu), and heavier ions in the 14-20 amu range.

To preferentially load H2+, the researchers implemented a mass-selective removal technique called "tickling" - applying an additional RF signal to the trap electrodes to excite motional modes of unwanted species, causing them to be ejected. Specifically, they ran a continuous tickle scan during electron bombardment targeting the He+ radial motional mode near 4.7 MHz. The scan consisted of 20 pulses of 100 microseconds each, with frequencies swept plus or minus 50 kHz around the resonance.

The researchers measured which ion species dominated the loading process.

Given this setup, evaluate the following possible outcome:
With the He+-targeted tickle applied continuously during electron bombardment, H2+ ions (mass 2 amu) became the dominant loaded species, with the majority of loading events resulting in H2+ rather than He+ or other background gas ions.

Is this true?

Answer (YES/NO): NO